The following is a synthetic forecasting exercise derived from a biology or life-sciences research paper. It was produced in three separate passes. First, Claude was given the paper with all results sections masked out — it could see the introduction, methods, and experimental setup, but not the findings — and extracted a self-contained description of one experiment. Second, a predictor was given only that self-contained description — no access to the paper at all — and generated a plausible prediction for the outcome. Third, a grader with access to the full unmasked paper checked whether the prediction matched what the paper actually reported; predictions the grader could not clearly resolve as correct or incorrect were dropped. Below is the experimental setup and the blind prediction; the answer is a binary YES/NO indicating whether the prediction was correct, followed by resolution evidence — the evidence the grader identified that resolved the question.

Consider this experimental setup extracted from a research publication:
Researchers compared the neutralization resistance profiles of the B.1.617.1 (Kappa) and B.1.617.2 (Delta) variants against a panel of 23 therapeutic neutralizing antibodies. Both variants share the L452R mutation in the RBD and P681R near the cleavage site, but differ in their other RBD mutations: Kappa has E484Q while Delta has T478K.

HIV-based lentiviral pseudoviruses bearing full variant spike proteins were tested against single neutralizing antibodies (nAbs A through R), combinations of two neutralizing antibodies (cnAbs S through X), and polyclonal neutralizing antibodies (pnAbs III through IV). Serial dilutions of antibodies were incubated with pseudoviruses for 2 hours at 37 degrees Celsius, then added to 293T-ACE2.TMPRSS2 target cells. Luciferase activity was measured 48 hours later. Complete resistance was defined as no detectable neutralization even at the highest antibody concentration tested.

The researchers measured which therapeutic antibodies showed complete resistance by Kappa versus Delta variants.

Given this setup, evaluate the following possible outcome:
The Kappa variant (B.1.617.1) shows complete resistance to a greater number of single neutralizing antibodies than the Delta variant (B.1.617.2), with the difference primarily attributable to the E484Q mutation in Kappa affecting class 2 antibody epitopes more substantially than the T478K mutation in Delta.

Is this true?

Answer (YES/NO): YES